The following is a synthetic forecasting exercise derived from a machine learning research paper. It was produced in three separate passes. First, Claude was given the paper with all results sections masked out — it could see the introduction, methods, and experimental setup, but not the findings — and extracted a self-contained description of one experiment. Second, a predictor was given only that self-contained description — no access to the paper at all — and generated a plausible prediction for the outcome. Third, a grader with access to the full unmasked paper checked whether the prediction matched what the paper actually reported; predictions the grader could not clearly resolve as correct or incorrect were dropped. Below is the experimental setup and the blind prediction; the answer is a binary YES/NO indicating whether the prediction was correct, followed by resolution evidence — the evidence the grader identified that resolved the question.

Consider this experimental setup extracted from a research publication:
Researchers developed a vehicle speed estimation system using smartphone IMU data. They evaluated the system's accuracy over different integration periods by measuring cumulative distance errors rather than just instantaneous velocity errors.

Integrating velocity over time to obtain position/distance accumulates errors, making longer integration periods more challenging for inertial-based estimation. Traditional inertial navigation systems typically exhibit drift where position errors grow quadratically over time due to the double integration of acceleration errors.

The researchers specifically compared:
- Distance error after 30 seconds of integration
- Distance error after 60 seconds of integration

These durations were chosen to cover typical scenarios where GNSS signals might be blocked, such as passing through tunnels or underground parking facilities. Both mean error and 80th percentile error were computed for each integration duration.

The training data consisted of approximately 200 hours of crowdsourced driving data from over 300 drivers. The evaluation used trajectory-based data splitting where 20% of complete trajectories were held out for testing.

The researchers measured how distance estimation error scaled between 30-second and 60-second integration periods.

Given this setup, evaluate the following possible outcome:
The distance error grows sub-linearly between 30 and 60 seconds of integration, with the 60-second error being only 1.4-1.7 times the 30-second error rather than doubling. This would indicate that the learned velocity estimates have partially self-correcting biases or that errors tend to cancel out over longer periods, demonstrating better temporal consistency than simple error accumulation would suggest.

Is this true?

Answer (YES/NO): NO